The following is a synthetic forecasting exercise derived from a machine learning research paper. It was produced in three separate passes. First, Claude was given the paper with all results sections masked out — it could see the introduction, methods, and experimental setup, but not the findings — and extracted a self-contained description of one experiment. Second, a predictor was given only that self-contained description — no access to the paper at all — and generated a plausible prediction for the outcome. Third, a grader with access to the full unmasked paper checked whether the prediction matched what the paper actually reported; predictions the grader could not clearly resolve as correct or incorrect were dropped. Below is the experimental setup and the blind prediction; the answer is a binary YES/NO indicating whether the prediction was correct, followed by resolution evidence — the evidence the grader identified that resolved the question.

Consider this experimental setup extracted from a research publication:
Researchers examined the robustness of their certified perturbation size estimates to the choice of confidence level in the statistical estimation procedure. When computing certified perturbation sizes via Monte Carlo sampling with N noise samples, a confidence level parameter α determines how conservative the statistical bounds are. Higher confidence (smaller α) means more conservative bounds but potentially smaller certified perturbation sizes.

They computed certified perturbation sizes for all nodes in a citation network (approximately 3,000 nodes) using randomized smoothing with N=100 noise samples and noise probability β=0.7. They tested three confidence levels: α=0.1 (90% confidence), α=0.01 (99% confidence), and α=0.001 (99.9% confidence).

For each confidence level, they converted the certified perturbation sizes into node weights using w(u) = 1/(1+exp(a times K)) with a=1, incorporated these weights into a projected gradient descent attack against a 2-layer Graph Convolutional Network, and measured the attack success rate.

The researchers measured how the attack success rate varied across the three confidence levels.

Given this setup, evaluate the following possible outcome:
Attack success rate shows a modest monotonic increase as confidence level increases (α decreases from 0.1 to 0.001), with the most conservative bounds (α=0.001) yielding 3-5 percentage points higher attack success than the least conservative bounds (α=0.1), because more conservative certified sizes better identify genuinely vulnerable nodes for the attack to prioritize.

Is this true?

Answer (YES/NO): NO